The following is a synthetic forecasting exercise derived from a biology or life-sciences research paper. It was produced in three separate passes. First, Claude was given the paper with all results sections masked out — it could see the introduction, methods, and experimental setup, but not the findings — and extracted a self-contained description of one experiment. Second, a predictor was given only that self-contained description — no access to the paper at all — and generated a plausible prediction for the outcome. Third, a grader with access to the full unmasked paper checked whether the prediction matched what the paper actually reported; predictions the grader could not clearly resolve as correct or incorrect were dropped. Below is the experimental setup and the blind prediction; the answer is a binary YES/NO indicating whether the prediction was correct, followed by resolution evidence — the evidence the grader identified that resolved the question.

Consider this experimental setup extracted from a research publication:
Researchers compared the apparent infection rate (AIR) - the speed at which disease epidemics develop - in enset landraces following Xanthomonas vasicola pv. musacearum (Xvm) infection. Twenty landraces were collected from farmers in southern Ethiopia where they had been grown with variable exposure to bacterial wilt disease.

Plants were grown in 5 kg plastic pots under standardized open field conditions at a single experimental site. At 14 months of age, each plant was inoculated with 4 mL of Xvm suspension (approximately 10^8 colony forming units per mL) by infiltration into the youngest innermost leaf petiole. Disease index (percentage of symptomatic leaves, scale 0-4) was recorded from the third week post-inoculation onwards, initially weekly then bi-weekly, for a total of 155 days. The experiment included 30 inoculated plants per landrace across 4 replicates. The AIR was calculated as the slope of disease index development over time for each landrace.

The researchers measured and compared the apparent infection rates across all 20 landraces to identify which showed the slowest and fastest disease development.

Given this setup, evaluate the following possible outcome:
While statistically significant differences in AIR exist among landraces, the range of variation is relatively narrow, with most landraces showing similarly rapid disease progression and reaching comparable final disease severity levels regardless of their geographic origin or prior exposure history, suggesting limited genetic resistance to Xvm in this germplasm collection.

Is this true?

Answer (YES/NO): NO